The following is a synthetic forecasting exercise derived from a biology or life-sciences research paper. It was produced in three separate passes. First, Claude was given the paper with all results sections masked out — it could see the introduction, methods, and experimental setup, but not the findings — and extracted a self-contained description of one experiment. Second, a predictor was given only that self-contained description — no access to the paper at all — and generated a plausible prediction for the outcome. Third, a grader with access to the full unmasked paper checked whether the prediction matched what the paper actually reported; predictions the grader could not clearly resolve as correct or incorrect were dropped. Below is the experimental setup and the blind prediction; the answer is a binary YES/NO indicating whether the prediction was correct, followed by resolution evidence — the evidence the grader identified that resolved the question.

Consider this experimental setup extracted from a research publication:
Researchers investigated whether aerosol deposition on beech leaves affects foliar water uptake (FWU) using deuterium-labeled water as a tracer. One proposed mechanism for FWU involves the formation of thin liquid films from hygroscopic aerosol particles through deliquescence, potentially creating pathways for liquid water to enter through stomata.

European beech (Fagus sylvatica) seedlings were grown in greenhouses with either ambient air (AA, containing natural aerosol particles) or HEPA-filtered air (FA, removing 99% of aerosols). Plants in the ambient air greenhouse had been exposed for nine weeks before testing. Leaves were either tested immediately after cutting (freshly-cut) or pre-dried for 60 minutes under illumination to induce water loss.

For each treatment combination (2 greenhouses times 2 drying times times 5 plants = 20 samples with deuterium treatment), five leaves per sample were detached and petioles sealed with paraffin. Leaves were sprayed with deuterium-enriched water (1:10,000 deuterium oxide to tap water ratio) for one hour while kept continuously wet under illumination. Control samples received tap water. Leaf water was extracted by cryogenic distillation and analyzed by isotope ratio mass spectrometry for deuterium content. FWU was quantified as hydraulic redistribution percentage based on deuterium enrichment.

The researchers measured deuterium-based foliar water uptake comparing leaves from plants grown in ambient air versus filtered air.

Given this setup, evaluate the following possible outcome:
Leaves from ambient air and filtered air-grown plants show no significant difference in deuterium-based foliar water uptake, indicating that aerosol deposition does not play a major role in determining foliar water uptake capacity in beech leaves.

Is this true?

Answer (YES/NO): NO